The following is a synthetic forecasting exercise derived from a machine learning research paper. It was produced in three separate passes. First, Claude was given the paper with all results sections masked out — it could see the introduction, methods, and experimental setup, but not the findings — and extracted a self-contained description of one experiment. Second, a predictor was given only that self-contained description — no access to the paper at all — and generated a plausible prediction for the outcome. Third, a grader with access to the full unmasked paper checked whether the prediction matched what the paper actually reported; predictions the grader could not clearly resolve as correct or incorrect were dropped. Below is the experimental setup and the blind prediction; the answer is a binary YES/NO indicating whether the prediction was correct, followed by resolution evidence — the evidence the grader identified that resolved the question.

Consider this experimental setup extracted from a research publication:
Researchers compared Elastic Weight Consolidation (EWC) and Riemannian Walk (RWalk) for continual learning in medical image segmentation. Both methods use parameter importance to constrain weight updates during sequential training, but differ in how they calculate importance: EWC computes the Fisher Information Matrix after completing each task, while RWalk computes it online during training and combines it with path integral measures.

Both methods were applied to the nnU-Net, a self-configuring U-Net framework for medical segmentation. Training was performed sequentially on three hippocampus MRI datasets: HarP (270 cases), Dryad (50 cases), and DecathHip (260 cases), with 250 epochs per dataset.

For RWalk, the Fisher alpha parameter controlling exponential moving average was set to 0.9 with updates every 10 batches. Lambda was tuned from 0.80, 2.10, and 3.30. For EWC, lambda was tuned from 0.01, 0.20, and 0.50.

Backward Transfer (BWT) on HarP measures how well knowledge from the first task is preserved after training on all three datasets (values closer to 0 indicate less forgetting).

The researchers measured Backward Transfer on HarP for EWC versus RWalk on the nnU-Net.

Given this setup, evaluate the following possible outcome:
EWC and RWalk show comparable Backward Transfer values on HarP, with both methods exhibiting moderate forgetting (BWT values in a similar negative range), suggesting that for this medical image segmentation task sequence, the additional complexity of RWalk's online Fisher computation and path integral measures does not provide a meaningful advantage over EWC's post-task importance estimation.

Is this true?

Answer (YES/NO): NO